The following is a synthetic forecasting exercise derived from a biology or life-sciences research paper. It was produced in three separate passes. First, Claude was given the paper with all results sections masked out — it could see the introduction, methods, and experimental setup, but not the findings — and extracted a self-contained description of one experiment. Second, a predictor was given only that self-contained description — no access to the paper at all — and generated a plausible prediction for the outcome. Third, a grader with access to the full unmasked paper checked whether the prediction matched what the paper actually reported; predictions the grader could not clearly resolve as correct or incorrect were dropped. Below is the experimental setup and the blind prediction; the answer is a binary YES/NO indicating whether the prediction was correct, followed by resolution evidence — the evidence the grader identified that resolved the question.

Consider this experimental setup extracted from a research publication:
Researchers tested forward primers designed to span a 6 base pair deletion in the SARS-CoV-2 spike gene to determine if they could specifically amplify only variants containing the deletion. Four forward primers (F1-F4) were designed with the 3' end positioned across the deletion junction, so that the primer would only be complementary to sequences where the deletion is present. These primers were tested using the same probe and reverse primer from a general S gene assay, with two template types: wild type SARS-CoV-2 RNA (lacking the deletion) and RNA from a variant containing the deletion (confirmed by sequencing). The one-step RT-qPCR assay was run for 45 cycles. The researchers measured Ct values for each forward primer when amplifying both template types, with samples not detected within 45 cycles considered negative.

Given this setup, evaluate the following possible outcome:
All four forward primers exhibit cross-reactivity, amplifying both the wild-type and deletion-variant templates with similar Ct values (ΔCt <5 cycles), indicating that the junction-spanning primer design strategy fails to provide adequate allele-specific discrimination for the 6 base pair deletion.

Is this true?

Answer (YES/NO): NO